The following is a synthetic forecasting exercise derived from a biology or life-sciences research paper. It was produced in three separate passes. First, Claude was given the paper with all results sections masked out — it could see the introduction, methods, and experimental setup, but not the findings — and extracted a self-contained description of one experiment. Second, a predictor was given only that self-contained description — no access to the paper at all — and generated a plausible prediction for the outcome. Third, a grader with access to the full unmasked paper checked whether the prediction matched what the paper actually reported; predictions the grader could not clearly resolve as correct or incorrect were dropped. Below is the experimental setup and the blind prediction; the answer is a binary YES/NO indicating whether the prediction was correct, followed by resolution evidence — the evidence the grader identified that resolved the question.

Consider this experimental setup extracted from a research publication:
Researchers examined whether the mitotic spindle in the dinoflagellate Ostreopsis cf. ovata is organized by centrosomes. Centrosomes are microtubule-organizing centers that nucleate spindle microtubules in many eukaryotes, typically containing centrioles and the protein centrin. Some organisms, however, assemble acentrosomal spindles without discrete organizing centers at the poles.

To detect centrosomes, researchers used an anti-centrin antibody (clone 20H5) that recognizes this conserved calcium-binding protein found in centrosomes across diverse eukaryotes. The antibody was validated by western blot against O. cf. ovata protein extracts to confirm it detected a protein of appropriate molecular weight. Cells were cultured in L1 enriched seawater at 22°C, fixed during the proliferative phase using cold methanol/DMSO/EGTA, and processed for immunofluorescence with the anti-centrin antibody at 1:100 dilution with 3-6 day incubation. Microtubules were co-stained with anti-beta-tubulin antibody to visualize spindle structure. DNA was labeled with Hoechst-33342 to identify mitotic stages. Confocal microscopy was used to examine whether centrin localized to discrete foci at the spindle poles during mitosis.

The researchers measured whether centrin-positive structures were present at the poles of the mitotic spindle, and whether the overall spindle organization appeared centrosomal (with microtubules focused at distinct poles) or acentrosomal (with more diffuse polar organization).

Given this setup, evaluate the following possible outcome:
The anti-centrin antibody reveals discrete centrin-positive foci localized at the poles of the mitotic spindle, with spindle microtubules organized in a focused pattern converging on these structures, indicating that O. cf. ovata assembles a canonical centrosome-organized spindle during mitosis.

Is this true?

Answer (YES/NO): NO